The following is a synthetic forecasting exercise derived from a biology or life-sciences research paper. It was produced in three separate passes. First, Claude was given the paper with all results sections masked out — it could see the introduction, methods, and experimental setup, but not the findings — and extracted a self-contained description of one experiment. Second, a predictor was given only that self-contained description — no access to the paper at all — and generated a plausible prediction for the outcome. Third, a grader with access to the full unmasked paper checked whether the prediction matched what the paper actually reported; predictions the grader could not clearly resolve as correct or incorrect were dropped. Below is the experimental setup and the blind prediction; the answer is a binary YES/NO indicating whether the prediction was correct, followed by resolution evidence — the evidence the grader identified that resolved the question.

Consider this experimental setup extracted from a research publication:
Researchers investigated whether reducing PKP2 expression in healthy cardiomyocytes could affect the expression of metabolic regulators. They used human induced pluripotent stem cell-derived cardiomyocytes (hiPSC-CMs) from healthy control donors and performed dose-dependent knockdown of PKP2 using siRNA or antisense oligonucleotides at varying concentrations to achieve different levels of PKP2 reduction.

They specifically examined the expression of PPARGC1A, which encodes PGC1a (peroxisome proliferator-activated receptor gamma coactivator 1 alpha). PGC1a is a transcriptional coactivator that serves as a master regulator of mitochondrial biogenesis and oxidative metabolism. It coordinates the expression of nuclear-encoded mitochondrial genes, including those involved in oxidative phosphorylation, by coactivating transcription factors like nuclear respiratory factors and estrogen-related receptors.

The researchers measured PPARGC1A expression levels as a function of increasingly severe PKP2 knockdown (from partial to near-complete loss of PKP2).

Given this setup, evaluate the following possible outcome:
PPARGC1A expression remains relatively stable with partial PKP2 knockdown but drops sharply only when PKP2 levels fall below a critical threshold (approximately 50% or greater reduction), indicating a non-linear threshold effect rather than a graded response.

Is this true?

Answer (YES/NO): NO